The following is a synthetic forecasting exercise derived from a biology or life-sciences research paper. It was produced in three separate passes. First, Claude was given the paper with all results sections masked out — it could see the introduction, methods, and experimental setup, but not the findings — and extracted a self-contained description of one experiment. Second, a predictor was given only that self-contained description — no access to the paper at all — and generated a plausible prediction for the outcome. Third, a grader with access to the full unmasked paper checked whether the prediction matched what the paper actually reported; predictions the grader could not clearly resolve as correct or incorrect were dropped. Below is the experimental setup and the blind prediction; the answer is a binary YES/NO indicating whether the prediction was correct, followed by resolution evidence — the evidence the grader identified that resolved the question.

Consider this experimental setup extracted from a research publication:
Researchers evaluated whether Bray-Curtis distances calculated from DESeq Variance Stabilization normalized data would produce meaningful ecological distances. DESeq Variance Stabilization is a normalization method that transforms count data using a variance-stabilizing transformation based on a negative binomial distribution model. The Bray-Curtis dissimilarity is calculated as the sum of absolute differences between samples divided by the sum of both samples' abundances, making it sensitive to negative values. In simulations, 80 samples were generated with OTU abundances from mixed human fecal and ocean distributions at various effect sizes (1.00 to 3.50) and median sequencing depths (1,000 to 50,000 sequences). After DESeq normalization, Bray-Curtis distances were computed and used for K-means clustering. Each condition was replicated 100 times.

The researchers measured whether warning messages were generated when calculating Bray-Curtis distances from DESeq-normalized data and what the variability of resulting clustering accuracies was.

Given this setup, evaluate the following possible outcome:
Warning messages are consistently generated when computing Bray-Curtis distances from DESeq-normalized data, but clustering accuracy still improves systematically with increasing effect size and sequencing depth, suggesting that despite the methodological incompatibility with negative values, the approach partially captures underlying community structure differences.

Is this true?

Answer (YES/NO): NO